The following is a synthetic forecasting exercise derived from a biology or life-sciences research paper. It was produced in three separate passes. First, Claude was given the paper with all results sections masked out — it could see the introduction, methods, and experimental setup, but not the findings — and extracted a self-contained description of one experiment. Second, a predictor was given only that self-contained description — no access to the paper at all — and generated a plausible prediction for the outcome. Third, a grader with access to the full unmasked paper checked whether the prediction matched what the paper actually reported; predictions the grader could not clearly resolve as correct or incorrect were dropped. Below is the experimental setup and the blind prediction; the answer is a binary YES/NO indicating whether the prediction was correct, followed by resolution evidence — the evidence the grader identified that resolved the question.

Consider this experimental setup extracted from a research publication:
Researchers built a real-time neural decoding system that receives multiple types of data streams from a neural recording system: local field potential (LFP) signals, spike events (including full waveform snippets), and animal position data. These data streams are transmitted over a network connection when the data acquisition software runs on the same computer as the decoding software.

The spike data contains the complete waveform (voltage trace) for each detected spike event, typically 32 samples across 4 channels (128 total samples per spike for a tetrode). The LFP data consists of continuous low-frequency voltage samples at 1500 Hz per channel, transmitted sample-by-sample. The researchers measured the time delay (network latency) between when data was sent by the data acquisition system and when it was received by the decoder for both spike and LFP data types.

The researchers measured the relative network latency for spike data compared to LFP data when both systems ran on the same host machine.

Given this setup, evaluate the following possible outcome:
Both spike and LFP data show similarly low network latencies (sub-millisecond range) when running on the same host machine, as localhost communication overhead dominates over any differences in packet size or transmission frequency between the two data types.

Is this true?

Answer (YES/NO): NO